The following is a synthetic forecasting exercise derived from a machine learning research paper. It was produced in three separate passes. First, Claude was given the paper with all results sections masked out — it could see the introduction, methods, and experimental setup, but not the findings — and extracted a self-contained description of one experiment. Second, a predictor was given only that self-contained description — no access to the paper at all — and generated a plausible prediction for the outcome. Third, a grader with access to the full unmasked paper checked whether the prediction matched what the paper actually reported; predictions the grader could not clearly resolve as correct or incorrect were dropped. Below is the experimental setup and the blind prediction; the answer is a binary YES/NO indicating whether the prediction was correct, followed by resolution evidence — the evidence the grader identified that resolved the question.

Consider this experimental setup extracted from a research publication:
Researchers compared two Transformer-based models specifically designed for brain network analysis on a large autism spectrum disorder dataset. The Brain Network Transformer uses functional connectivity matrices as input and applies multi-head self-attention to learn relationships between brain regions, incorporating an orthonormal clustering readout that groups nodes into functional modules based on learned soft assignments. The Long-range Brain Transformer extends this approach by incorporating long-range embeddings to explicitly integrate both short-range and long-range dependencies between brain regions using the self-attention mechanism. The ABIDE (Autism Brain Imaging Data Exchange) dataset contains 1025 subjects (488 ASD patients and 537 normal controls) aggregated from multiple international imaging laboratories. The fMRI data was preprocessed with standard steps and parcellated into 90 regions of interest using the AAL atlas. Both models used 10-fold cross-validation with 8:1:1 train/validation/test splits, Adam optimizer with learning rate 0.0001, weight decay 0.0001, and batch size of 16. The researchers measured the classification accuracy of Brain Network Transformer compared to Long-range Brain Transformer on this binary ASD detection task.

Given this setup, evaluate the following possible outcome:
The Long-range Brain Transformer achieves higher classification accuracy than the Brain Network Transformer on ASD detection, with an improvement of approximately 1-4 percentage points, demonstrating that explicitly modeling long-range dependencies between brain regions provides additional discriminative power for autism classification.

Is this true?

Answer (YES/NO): NO